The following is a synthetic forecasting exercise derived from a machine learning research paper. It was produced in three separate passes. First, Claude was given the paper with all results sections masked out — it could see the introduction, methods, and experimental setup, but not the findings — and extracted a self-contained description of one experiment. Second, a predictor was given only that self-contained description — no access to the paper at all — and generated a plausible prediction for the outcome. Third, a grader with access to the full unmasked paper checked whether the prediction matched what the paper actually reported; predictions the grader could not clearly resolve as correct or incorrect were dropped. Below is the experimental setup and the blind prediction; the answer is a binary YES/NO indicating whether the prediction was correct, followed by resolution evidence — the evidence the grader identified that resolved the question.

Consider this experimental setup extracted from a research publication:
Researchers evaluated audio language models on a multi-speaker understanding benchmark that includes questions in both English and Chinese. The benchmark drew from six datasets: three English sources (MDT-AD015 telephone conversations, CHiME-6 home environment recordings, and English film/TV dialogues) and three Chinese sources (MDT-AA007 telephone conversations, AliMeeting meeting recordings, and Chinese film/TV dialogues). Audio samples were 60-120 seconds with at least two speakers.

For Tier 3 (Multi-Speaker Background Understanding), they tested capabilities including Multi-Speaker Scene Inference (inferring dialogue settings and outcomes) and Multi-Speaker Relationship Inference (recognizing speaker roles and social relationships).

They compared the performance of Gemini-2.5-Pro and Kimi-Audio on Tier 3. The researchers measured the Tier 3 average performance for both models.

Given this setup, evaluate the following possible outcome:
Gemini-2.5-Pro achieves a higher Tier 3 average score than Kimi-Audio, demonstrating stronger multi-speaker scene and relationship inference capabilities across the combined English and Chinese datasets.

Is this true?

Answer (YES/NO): YES